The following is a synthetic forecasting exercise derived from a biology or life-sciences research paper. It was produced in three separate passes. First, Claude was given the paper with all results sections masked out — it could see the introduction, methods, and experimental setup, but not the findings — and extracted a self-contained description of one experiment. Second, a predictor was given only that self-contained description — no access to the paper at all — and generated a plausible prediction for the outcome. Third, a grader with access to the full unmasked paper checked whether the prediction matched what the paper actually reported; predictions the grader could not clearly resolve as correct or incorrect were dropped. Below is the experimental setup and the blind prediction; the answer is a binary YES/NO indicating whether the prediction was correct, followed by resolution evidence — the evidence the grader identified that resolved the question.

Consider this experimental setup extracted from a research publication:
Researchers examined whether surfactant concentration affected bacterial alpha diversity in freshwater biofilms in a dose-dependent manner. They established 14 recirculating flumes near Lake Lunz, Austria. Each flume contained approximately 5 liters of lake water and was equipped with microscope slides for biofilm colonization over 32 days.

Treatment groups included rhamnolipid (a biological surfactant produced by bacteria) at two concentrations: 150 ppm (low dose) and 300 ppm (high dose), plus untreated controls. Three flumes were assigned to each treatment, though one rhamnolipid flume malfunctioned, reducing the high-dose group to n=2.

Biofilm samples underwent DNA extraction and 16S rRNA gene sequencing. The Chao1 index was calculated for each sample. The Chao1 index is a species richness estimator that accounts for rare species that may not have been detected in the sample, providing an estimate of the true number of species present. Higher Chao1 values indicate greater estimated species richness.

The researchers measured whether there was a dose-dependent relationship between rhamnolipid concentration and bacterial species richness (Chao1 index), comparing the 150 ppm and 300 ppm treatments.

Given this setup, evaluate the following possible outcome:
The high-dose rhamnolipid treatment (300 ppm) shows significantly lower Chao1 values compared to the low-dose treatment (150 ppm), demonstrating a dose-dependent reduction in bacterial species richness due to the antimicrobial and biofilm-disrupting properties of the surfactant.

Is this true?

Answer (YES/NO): NO